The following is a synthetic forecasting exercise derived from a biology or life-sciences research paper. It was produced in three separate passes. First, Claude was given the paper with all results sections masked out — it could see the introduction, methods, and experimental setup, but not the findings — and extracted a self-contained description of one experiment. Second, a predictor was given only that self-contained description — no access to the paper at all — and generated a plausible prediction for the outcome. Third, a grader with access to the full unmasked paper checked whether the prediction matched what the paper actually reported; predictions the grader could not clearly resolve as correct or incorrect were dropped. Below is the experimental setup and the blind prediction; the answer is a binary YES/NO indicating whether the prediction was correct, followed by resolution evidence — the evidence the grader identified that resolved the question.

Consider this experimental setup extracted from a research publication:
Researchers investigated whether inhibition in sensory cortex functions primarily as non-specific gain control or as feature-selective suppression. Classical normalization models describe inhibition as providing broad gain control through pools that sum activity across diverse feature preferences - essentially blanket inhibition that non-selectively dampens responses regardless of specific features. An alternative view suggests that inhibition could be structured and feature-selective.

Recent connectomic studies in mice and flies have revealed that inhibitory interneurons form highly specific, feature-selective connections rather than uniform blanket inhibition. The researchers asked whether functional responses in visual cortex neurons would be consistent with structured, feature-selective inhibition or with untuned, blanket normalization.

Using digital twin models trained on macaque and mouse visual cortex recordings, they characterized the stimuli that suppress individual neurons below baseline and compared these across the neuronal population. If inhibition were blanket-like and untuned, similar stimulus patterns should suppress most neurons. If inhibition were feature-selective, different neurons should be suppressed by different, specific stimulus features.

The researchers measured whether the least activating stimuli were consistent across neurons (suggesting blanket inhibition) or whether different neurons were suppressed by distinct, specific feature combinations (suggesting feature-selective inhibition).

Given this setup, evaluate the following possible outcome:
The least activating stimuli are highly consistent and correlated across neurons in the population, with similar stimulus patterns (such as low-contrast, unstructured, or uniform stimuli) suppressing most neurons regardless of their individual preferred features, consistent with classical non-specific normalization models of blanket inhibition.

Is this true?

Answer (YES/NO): NO